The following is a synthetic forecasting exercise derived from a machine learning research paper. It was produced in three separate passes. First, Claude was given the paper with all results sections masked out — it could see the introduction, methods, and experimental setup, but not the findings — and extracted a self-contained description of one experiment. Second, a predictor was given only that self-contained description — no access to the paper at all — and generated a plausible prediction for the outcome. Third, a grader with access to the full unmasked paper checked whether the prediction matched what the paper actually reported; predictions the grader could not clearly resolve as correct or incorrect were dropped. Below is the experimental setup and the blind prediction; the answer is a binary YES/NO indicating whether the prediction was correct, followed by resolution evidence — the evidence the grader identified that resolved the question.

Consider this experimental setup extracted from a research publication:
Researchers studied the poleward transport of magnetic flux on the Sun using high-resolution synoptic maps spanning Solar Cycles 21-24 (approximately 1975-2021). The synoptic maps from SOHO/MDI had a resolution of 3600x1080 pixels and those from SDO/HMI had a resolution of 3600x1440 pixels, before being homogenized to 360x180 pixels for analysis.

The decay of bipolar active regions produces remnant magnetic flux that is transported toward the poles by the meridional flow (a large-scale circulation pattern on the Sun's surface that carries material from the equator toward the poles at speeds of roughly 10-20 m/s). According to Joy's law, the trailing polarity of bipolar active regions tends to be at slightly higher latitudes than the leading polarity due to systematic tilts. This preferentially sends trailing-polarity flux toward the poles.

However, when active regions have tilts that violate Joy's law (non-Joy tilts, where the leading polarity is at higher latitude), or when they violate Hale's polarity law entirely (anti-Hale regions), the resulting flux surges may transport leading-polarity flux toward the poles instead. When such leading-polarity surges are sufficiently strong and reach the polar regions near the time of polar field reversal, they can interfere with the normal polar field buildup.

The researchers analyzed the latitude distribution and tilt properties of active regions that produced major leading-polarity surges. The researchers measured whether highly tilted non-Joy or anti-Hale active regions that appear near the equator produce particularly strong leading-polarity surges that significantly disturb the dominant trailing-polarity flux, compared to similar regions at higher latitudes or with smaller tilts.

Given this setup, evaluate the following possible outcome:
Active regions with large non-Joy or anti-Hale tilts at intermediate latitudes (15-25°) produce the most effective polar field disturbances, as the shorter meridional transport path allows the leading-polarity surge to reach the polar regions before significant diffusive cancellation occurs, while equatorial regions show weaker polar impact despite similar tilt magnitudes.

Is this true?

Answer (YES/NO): NO